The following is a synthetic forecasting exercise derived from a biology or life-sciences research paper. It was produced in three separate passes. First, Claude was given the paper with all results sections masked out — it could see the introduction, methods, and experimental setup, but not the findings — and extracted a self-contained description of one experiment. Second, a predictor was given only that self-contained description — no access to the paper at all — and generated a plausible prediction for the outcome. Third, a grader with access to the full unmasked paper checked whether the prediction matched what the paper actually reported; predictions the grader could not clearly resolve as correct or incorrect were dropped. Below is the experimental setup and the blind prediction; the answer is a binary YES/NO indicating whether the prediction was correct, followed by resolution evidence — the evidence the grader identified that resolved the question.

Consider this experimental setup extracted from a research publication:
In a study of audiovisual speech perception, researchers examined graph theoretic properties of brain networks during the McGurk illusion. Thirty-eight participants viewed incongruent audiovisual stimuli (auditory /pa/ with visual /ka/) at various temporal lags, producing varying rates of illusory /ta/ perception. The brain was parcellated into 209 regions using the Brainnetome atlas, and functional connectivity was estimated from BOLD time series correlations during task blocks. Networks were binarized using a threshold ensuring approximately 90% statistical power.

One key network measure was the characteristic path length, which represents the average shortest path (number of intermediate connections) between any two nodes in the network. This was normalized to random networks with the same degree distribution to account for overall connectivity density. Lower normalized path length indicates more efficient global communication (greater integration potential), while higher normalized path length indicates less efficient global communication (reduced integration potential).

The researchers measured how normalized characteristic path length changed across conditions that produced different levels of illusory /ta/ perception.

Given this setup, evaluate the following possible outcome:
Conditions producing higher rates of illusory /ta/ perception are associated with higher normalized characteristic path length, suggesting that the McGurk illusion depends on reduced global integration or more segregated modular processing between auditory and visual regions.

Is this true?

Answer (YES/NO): YES